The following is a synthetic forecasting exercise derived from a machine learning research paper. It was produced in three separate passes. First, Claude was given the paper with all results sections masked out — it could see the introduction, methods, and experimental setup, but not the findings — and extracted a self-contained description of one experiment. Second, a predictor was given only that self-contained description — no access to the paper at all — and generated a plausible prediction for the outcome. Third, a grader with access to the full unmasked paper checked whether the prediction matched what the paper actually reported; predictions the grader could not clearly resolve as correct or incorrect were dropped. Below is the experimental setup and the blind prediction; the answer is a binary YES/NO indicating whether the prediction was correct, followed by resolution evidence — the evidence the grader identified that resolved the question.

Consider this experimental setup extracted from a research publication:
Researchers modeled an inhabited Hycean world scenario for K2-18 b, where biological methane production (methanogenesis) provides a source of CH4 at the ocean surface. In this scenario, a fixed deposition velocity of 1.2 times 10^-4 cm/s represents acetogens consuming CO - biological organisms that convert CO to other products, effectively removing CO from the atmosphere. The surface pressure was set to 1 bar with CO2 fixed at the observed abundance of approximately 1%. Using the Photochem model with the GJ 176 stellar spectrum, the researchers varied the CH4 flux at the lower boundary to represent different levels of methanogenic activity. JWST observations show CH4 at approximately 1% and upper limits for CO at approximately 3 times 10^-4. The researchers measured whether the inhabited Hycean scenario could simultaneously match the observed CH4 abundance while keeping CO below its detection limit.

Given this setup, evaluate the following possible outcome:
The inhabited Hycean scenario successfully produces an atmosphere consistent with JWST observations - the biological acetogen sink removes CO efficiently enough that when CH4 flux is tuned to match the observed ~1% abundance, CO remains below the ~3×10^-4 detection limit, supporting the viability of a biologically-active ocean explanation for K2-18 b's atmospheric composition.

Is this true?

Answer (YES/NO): YES